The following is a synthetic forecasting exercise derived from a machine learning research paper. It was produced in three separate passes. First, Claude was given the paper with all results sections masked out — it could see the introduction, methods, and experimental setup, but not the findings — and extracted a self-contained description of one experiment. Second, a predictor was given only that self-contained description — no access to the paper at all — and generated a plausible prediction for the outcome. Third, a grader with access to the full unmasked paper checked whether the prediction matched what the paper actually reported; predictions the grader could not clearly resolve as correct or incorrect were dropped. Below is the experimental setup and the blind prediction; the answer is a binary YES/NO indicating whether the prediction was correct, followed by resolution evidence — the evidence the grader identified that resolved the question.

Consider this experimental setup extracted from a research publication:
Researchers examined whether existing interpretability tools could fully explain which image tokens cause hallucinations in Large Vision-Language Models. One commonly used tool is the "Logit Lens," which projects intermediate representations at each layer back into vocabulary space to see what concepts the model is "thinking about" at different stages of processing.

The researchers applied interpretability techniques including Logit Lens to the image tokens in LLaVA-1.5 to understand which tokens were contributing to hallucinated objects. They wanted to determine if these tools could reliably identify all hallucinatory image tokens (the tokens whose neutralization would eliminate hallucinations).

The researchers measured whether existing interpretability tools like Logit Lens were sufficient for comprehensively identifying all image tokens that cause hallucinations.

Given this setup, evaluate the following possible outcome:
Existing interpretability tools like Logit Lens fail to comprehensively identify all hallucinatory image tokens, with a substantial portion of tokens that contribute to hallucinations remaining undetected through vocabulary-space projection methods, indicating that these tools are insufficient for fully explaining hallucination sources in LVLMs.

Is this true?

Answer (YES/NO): YES